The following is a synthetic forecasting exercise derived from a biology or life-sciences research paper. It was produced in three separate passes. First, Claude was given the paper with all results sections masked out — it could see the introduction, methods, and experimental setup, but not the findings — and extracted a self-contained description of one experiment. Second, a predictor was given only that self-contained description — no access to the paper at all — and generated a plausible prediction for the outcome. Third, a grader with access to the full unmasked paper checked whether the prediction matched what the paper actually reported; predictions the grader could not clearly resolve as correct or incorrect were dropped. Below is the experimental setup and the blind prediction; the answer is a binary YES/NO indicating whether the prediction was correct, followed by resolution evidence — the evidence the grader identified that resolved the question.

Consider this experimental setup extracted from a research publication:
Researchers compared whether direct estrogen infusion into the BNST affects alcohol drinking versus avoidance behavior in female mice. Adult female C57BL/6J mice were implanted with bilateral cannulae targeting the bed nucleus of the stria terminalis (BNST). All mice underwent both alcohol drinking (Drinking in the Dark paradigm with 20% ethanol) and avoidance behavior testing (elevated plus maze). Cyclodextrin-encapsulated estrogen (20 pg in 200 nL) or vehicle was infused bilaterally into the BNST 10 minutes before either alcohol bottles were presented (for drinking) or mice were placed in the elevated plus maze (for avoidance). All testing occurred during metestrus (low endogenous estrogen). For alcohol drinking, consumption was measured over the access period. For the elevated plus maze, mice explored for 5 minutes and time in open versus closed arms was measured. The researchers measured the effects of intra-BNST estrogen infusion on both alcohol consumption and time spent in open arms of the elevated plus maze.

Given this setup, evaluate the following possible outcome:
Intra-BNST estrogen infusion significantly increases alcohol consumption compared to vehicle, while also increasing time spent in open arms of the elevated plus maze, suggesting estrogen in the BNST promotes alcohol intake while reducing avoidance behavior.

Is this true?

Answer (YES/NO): NO